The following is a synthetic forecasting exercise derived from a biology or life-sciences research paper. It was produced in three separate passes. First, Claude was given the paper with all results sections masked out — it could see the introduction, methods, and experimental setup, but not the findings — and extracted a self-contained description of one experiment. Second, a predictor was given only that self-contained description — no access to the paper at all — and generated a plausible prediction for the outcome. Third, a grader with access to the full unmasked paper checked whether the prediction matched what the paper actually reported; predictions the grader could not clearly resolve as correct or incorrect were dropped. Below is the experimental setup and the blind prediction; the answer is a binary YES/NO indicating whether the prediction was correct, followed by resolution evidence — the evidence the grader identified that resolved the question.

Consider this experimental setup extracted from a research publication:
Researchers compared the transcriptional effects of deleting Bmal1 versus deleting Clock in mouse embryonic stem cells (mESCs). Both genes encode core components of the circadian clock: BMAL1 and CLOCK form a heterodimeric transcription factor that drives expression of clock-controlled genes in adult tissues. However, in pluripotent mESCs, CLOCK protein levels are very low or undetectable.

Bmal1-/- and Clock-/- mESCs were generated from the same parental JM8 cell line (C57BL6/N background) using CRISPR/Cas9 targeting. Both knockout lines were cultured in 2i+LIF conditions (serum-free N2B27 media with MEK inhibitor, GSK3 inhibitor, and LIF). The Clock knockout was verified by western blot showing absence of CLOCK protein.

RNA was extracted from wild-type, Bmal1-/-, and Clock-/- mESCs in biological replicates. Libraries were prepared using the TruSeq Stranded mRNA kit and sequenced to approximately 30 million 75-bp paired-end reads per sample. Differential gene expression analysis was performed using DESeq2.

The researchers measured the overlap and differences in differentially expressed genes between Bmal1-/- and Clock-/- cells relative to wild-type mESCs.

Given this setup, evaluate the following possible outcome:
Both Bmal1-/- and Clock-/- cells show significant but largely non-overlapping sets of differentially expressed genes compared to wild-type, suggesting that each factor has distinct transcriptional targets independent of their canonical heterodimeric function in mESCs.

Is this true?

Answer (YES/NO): YES